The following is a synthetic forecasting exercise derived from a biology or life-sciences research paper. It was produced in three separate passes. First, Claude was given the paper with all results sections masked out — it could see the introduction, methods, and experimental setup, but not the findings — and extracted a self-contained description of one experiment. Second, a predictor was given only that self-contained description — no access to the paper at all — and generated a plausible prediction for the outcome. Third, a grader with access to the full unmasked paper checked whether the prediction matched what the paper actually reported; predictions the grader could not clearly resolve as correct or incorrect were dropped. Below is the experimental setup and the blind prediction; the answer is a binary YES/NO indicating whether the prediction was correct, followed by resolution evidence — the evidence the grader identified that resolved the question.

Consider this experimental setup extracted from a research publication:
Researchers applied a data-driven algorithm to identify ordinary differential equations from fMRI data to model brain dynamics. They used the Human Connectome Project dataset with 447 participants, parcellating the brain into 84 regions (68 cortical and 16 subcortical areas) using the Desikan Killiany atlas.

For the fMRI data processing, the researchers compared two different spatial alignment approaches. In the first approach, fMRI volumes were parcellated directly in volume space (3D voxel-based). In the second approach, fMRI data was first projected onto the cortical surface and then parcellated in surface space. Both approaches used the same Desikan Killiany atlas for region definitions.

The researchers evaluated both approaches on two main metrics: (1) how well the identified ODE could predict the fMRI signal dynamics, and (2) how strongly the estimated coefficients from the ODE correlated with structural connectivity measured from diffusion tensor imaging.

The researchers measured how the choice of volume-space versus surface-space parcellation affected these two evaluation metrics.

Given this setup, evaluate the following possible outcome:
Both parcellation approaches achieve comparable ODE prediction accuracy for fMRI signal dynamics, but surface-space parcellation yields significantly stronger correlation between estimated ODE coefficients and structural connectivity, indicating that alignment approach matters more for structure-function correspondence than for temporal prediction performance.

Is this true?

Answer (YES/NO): NO